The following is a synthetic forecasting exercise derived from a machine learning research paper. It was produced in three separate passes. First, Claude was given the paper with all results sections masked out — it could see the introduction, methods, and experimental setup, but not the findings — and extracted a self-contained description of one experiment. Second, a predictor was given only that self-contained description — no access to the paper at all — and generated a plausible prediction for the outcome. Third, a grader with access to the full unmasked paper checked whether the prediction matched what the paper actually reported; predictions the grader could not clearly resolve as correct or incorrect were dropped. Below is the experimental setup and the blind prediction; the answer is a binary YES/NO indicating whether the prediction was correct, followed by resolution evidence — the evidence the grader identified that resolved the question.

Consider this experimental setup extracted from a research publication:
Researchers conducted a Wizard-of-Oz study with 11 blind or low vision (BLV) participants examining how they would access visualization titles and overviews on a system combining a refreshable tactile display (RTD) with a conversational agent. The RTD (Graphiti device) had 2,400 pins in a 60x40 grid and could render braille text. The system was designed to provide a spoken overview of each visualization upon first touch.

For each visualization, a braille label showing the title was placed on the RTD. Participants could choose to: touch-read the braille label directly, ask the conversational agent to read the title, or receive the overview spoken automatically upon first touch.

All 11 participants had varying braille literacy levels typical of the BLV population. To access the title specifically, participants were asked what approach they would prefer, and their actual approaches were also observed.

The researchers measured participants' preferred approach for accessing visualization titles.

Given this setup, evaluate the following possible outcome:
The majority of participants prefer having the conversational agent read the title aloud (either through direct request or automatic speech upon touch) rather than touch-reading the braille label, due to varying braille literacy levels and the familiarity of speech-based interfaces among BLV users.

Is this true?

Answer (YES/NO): NO